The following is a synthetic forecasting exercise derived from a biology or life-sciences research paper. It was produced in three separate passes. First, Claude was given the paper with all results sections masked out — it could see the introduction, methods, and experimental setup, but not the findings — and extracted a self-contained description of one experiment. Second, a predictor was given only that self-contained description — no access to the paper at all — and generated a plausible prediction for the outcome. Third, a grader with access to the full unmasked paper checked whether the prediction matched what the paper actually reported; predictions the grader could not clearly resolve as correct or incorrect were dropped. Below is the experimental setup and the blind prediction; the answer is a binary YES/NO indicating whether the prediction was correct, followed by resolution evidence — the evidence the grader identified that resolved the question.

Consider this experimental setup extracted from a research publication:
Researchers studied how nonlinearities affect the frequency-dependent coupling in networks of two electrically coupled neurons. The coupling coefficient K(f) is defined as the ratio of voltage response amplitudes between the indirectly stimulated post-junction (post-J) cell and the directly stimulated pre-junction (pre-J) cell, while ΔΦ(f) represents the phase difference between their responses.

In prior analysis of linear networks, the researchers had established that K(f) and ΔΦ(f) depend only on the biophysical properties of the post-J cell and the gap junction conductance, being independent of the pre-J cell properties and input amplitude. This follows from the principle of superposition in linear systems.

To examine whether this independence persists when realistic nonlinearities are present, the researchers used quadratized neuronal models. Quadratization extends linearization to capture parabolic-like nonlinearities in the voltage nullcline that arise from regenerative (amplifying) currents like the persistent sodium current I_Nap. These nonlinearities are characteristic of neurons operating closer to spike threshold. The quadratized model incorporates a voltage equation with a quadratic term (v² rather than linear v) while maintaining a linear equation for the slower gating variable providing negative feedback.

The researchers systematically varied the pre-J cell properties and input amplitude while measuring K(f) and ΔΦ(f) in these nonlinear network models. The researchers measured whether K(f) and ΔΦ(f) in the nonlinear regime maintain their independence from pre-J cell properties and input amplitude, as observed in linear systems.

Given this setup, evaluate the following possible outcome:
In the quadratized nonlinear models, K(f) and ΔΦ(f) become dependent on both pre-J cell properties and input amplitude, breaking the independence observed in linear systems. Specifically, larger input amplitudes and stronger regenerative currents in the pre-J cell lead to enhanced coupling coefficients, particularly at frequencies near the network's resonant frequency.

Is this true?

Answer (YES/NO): NO